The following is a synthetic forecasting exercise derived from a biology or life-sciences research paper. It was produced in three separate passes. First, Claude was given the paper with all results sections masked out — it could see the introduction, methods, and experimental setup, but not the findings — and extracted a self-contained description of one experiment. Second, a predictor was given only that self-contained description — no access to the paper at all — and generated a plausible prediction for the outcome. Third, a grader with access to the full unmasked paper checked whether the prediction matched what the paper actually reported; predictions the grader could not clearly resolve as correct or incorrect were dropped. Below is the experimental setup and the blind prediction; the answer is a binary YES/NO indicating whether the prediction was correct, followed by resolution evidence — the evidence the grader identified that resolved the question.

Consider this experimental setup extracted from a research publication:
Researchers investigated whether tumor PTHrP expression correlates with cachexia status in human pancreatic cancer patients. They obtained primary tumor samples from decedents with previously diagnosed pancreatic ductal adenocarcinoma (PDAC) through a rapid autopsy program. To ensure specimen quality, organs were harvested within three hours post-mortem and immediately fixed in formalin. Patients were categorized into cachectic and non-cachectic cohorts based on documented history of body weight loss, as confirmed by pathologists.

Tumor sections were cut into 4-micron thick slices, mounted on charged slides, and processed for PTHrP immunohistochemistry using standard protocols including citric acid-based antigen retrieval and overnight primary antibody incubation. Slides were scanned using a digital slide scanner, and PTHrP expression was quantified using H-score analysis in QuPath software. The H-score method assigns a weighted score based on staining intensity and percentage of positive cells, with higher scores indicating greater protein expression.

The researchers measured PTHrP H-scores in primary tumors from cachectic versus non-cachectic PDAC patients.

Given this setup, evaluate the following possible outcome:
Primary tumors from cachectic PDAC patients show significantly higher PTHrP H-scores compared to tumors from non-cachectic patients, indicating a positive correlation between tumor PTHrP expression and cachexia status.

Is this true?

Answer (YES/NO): YES